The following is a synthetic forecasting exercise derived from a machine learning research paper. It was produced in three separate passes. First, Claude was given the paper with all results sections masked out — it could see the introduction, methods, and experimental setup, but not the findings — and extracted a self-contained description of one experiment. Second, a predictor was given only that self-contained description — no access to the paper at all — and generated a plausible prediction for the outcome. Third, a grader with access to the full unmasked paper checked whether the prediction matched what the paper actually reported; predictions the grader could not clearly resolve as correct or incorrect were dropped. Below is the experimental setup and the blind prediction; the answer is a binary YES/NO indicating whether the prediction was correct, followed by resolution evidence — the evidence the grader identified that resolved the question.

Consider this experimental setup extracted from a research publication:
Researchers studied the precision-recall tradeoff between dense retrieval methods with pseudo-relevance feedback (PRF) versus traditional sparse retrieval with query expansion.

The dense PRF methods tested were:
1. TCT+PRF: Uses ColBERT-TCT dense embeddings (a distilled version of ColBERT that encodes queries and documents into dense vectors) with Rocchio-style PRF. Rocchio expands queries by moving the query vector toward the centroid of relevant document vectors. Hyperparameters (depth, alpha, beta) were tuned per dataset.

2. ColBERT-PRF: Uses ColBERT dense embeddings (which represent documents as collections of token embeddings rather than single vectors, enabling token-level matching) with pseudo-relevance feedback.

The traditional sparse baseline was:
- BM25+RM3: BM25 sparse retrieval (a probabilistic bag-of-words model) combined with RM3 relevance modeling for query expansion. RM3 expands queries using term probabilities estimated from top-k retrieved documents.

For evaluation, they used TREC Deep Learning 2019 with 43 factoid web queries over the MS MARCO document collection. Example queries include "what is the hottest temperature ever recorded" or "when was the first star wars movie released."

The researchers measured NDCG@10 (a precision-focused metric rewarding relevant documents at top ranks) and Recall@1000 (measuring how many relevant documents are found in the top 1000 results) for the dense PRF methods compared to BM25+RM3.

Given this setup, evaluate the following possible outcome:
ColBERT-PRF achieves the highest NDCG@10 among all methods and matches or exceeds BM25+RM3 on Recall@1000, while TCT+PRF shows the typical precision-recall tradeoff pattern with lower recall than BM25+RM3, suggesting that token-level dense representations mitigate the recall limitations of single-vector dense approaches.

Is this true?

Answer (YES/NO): NO